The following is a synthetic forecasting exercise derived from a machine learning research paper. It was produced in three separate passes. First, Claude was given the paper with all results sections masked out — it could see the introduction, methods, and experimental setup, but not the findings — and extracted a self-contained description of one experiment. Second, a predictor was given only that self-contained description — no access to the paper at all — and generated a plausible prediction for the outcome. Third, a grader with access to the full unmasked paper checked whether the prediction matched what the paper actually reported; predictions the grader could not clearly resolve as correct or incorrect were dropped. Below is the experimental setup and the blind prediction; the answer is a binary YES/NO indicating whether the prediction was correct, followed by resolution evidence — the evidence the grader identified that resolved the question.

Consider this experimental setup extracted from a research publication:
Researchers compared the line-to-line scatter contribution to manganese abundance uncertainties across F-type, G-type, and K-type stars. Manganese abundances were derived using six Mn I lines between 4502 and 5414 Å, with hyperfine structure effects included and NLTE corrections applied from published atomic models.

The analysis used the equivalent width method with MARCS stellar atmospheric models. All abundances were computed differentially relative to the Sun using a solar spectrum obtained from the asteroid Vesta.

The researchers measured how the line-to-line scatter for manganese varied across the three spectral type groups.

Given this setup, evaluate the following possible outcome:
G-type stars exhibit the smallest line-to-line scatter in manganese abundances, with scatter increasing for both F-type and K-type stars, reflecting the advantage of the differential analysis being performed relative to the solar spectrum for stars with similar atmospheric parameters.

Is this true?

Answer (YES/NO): YES